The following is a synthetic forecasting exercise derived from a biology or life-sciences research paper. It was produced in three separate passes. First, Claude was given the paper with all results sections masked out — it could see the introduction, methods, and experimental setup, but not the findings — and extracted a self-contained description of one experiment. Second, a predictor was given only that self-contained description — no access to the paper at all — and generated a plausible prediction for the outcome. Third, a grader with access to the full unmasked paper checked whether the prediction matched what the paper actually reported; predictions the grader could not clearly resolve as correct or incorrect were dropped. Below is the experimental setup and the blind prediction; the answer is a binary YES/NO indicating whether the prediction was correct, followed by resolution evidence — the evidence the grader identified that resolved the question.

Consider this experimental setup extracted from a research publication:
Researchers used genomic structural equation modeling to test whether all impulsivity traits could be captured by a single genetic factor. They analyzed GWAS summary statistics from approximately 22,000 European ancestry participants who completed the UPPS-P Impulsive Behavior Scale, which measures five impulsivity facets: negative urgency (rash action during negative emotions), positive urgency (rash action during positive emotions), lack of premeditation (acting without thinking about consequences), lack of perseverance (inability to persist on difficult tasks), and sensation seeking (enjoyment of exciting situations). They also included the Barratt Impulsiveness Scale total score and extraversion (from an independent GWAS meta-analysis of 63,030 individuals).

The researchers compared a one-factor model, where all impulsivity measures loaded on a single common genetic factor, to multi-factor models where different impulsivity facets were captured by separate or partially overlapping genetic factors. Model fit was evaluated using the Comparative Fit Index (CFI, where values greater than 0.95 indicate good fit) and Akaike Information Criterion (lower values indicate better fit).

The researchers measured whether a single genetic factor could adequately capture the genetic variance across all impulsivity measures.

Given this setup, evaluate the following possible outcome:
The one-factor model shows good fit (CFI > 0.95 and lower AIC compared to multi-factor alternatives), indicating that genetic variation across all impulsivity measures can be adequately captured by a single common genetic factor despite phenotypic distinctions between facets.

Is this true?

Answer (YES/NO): NO